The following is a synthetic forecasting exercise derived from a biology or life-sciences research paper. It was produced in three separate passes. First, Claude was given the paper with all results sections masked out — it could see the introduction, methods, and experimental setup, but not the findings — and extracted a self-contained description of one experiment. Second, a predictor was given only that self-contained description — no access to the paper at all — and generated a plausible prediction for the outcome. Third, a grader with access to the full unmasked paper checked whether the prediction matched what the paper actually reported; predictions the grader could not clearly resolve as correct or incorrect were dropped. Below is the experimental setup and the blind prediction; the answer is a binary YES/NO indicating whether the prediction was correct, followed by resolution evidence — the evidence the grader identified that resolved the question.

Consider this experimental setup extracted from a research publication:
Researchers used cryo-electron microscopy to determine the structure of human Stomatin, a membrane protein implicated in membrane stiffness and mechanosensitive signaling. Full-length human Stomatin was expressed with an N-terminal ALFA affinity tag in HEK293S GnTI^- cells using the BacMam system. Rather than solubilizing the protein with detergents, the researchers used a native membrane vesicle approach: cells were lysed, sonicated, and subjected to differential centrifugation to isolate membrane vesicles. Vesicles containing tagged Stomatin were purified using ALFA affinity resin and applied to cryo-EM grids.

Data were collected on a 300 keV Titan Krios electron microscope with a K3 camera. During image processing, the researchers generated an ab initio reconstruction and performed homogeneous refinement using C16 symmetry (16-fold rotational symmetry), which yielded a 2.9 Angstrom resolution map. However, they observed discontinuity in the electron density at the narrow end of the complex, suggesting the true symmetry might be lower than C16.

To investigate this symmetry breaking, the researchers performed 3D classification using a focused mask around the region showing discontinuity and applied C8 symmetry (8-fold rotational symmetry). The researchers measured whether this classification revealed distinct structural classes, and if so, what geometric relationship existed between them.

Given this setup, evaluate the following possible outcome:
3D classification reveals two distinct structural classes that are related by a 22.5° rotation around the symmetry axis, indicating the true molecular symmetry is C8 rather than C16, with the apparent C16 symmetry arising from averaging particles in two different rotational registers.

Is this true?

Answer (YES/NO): YES